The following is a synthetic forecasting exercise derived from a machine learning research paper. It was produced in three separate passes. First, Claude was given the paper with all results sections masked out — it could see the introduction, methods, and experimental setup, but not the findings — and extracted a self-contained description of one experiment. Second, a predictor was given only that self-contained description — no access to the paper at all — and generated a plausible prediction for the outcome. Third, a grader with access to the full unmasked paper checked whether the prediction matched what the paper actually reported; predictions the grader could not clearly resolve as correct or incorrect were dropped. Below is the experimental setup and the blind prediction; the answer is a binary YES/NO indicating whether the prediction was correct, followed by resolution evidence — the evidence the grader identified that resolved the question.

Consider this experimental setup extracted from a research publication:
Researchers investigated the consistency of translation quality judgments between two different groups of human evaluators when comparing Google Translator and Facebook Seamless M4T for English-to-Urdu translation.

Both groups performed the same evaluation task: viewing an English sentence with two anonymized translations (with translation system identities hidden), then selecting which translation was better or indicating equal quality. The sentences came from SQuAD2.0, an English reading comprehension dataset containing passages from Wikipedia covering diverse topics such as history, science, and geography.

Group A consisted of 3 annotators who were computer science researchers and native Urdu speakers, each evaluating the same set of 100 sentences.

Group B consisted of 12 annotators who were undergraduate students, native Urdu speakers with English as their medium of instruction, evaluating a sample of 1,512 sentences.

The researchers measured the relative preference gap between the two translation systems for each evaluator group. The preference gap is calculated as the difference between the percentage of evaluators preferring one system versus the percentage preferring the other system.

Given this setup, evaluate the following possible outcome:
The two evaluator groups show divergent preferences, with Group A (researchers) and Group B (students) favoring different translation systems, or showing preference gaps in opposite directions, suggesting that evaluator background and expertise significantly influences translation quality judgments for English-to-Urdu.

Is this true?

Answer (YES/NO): NO